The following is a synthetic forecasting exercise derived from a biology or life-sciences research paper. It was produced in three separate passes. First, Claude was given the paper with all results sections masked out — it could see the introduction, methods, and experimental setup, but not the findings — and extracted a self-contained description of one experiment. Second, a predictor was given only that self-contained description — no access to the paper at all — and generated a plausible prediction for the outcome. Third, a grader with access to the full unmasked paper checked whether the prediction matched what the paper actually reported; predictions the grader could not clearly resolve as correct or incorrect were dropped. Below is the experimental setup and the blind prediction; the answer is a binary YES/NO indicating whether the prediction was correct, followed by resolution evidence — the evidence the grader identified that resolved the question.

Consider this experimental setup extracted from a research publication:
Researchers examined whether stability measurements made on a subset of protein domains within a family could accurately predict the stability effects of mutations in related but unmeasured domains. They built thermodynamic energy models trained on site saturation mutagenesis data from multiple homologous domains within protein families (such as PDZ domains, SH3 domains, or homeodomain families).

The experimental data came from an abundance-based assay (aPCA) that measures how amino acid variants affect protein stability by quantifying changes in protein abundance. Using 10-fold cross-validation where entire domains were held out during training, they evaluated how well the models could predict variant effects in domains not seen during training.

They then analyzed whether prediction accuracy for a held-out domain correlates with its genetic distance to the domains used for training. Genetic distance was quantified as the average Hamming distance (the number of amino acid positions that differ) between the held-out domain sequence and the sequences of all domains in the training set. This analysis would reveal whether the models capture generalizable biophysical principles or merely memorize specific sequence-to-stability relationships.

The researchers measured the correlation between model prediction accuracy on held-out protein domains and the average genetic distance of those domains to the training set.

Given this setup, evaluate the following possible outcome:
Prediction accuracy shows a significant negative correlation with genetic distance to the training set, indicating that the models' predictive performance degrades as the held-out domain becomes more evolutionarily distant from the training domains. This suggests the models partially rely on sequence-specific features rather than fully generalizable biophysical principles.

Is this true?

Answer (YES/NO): YES